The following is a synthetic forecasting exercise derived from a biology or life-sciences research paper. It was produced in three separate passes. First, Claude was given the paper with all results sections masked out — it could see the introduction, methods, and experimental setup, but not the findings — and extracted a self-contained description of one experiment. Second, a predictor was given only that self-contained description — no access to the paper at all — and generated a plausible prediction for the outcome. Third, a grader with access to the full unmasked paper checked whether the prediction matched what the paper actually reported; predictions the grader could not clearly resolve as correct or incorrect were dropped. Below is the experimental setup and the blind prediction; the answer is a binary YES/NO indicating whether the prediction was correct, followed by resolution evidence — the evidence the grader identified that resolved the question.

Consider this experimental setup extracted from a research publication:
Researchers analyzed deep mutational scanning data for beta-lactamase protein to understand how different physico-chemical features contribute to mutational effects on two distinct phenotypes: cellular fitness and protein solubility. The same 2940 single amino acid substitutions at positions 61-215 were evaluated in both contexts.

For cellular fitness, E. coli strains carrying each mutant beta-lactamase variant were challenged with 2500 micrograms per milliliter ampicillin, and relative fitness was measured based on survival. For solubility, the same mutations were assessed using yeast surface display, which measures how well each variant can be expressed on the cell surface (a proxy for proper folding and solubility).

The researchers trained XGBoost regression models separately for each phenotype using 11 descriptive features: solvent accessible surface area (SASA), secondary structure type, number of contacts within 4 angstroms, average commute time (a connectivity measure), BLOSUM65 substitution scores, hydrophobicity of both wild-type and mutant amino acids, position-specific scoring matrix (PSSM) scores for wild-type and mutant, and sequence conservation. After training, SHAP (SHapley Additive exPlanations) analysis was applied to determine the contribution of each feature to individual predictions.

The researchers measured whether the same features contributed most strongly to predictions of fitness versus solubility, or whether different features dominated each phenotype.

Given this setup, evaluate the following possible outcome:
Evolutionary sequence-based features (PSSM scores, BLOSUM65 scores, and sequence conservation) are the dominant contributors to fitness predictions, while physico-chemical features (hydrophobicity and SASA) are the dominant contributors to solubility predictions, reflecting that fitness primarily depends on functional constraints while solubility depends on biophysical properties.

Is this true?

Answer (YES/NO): NO